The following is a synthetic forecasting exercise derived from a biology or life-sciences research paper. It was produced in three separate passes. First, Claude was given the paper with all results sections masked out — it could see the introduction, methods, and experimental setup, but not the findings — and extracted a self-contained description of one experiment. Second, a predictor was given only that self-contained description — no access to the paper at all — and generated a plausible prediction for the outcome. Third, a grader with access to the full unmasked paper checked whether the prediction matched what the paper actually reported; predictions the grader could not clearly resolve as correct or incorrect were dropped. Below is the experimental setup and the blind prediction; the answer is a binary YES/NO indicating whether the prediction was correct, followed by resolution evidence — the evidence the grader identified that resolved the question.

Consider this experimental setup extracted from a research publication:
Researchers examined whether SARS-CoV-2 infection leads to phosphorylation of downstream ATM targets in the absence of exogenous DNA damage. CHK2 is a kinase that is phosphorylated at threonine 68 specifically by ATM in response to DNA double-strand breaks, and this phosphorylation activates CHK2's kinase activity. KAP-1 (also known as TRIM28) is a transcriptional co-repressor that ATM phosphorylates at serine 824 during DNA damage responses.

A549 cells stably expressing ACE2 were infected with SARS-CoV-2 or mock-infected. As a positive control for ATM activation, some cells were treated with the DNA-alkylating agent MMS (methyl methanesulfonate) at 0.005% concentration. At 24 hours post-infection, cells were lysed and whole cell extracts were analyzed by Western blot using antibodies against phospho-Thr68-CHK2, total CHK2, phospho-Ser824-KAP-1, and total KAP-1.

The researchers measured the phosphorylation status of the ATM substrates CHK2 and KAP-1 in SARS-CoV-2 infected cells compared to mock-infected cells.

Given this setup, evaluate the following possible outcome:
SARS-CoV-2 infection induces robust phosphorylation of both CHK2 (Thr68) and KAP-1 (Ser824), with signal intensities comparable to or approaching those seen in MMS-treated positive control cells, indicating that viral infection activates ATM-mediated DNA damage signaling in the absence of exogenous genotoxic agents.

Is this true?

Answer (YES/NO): NO